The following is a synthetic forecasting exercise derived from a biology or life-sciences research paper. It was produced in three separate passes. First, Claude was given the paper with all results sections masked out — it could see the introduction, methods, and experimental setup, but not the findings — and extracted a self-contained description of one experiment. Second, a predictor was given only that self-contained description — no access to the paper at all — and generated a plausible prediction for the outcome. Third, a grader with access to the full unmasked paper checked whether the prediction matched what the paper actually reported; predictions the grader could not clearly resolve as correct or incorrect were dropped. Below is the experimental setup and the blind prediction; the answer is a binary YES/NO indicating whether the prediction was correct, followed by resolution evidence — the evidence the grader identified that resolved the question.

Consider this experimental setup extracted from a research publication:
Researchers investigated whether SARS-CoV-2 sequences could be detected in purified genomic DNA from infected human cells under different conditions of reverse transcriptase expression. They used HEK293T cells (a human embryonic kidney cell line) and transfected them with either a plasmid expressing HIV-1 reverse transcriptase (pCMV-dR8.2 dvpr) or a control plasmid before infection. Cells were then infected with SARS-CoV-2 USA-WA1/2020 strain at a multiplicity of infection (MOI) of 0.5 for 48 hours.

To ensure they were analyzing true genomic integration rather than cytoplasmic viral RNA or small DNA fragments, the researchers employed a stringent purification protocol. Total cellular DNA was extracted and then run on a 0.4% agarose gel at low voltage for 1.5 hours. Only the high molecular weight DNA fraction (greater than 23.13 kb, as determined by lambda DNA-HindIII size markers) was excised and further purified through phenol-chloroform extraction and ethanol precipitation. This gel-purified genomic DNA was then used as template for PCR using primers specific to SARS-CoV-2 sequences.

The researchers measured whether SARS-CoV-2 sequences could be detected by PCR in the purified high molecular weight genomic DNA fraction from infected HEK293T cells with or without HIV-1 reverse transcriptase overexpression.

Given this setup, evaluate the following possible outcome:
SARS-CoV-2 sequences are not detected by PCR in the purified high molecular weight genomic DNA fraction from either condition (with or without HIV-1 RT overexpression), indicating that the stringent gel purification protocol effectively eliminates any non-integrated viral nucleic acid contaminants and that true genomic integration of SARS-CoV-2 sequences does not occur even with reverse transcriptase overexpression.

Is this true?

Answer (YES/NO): NO